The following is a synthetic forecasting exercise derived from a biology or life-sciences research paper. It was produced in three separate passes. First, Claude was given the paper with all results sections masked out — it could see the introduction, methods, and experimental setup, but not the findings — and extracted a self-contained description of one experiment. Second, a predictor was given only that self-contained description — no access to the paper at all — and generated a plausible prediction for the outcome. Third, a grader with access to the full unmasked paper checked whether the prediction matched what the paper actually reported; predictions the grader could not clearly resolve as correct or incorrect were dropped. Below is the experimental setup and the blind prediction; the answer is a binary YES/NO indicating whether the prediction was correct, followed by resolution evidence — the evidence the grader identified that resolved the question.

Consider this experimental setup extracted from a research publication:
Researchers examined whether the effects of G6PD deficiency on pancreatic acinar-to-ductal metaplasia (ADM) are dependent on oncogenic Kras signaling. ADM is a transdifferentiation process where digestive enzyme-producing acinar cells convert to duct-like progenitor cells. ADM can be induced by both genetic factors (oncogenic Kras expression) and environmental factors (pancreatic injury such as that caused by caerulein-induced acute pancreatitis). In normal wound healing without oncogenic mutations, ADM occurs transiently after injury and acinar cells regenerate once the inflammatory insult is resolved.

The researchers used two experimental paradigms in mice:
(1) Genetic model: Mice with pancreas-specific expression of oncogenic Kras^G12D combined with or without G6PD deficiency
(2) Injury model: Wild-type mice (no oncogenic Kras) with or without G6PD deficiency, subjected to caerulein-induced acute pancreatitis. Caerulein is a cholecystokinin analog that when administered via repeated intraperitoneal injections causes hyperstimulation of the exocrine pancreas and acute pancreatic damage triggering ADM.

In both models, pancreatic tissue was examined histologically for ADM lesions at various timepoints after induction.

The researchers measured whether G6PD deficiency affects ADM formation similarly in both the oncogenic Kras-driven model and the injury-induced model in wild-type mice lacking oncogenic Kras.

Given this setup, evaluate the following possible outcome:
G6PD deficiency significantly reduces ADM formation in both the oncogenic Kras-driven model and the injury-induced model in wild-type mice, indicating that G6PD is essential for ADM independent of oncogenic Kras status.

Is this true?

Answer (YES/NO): NO